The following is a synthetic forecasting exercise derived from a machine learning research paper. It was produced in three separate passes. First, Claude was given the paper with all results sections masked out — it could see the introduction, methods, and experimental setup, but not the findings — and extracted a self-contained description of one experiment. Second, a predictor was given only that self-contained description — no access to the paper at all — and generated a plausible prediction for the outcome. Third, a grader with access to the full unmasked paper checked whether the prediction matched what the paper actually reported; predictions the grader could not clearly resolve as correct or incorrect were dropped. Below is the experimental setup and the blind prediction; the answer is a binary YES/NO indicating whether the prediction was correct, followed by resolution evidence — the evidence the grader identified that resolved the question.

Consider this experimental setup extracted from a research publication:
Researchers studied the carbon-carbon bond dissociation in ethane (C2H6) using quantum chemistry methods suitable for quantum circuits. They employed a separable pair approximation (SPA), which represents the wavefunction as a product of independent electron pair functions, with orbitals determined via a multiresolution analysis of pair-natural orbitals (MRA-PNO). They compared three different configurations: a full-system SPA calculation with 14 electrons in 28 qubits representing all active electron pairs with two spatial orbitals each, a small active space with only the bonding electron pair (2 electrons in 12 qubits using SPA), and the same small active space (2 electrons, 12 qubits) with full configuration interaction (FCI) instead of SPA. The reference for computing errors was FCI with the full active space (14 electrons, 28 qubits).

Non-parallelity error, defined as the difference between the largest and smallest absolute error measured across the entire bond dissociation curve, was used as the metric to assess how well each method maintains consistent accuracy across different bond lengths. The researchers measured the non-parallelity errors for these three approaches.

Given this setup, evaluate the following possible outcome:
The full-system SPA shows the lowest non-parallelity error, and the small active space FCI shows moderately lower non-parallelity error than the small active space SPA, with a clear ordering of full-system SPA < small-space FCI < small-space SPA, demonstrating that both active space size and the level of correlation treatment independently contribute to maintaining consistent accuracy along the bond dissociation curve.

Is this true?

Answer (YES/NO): YES